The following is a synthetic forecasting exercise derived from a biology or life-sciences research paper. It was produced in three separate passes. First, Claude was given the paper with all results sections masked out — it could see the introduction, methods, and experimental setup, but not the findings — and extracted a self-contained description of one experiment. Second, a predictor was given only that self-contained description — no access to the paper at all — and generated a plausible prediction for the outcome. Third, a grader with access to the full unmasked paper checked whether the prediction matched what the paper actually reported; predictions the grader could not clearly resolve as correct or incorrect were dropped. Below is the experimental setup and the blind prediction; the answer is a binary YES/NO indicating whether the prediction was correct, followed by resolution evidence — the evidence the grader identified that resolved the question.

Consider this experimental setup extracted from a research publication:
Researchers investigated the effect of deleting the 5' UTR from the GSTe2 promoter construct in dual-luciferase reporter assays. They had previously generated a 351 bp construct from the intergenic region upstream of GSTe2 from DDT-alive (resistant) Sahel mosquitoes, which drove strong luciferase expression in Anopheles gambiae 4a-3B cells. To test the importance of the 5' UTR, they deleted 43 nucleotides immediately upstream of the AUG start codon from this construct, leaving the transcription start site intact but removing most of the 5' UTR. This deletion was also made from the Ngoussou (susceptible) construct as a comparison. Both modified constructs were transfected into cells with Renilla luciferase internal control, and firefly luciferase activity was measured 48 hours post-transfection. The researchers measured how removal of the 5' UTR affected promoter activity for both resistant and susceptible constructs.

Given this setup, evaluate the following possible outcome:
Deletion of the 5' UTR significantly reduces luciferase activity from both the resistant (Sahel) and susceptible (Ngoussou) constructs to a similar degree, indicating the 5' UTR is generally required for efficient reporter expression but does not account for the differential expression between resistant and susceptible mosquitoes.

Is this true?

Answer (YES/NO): NO